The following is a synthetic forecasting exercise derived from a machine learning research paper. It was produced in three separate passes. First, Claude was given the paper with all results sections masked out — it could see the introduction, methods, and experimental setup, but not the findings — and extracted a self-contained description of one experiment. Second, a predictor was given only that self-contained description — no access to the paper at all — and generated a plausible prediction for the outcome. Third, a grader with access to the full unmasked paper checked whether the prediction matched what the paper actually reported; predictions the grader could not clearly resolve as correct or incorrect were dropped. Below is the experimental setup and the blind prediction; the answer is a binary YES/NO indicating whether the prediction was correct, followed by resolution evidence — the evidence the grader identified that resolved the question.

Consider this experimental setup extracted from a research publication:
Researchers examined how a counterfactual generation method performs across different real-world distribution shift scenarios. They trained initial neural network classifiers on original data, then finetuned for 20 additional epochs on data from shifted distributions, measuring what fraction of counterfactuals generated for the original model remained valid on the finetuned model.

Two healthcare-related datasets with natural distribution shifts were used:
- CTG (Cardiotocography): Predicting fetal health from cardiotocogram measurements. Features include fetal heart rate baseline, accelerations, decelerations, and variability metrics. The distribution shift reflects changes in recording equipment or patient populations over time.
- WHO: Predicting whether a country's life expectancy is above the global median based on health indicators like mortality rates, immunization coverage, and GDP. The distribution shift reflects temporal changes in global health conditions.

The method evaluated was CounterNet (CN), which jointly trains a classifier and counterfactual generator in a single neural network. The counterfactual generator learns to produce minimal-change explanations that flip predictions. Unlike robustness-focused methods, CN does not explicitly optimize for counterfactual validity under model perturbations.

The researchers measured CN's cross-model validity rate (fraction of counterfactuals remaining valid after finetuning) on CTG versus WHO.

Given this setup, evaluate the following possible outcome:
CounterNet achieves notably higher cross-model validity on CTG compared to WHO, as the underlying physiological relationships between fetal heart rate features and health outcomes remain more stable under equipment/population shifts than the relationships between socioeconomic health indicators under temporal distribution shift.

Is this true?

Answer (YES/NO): NO